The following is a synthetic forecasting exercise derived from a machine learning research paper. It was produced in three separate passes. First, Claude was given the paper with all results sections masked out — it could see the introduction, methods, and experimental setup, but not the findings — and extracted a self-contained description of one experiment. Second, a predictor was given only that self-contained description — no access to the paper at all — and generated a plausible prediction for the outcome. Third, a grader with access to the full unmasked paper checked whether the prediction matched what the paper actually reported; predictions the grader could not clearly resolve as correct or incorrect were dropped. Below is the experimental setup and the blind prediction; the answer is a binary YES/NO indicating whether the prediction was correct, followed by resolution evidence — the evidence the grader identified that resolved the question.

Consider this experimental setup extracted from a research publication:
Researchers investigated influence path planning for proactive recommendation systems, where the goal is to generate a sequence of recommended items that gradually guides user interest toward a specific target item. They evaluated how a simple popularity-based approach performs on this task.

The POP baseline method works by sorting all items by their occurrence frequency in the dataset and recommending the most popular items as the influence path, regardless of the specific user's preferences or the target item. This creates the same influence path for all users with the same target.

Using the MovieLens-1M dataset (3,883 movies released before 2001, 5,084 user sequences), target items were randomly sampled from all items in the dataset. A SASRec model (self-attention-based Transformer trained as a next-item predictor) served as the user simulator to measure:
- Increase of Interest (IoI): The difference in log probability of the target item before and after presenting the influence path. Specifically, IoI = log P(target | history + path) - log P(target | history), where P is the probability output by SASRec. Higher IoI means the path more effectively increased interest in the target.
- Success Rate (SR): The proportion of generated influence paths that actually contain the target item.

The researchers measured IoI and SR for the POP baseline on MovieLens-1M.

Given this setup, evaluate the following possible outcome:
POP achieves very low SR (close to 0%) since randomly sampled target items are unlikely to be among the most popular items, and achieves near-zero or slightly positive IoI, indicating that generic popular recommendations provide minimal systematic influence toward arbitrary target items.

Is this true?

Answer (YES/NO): NO